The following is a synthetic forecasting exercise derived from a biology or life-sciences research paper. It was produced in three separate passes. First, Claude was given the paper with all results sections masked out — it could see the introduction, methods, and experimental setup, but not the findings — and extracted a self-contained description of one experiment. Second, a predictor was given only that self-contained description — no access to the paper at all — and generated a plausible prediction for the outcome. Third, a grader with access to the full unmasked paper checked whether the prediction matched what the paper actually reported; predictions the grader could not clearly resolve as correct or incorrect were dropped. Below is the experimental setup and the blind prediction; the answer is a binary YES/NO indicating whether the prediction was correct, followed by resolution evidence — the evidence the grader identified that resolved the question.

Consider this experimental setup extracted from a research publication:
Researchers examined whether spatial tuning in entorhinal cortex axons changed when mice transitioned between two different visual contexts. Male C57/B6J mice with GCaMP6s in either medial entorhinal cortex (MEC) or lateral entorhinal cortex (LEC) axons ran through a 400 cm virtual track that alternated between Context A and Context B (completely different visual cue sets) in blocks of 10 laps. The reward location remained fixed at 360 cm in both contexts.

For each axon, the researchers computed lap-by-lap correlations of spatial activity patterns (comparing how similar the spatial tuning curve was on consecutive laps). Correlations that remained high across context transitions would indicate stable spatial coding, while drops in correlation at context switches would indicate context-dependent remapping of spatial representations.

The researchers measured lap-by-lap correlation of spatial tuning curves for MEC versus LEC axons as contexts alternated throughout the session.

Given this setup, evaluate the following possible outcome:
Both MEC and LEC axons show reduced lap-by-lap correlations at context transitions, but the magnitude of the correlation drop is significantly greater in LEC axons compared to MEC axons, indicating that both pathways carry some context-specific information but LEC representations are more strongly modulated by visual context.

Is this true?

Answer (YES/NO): NO